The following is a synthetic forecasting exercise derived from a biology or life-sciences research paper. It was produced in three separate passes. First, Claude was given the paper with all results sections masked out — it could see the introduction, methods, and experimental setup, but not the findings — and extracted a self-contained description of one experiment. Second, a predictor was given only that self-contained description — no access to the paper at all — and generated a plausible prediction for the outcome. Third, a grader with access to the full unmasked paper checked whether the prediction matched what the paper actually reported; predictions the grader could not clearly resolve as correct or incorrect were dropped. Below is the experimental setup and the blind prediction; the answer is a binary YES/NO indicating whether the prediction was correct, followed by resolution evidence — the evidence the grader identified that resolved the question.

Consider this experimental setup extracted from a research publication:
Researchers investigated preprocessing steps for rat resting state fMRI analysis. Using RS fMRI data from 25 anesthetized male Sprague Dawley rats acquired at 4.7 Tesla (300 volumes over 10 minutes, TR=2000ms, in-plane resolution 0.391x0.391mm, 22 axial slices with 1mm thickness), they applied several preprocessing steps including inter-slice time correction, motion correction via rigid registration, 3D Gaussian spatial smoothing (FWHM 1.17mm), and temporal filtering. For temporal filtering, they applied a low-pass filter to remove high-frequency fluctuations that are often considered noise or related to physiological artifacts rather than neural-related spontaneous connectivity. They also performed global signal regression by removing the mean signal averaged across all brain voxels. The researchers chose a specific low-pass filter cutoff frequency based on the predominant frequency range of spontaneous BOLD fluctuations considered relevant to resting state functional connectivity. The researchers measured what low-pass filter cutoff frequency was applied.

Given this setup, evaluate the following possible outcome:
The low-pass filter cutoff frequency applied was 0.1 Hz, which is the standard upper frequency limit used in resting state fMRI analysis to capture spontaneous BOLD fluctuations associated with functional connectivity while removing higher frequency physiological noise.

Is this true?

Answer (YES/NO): YES